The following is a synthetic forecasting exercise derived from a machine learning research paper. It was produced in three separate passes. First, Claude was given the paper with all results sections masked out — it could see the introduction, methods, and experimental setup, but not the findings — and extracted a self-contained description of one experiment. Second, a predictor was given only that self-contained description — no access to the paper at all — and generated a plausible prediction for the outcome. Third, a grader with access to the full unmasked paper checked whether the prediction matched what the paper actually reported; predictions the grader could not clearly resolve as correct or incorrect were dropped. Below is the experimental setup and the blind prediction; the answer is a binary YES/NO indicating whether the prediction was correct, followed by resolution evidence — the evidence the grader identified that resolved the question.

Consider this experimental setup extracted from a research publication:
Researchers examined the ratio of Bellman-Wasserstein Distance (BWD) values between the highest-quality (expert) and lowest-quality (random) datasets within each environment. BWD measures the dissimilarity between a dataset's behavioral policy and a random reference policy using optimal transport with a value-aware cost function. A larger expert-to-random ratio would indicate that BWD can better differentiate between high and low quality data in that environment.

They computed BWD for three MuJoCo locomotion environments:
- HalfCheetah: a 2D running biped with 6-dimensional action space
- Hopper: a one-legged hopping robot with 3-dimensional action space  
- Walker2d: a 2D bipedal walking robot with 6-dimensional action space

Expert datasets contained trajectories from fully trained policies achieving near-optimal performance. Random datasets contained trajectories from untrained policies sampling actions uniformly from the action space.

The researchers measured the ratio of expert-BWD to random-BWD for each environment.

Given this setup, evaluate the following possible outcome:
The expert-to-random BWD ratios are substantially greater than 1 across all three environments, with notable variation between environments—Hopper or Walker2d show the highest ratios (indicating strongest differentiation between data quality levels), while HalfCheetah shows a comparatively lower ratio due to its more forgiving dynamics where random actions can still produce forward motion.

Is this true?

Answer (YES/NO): NO